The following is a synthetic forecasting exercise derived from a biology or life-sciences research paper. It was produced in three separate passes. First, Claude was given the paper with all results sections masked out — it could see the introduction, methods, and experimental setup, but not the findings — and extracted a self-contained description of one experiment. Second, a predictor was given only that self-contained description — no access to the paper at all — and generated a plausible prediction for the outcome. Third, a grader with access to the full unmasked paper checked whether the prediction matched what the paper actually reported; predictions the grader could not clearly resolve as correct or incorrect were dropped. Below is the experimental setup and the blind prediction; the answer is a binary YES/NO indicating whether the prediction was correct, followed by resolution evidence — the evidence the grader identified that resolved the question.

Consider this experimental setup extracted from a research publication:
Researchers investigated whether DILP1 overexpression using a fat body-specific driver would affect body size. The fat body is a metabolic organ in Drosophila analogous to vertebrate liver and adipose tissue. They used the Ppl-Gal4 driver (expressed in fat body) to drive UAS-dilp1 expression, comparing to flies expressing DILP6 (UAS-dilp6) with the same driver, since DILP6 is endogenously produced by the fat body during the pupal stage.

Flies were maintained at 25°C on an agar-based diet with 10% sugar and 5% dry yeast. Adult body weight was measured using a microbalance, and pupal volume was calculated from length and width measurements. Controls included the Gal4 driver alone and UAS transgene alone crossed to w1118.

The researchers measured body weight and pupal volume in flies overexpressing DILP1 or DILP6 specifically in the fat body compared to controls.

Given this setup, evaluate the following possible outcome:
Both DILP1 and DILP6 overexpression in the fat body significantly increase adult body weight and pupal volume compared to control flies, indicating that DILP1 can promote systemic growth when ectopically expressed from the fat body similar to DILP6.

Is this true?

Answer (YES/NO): NO